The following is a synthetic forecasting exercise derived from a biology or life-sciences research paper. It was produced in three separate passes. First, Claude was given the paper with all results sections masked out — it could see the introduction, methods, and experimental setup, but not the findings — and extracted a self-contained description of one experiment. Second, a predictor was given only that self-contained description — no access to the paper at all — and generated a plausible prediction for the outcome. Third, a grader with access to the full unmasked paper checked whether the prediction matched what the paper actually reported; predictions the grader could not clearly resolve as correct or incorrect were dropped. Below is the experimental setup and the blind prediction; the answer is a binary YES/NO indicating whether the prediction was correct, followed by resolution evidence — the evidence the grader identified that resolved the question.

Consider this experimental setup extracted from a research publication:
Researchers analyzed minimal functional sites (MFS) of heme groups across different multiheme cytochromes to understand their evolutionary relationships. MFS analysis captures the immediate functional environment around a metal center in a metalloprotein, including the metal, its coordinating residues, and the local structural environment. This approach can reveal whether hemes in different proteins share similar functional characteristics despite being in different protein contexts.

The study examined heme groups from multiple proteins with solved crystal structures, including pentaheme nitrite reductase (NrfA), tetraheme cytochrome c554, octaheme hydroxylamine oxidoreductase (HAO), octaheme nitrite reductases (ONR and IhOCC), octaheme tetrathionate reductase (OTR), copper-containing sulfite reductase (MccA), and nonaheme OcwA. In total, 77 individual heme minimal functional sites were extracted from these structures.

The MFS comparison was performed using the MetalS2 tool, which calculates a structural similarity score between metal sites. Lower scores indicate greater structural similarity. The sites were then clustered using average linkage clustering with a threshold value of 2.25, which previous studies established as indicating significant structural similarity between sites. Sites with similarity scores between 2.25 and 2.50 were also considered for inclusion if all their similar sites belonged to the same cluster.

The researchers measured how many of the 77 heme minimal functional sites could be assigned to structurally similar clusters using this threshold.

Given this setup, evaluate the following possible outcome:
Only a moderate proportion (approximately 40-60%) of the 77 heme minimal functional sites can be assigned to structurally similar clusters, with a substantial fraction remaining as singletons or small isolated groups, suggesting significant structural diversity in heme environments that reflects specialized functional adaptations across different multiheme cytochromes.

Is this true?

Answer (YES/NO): NO